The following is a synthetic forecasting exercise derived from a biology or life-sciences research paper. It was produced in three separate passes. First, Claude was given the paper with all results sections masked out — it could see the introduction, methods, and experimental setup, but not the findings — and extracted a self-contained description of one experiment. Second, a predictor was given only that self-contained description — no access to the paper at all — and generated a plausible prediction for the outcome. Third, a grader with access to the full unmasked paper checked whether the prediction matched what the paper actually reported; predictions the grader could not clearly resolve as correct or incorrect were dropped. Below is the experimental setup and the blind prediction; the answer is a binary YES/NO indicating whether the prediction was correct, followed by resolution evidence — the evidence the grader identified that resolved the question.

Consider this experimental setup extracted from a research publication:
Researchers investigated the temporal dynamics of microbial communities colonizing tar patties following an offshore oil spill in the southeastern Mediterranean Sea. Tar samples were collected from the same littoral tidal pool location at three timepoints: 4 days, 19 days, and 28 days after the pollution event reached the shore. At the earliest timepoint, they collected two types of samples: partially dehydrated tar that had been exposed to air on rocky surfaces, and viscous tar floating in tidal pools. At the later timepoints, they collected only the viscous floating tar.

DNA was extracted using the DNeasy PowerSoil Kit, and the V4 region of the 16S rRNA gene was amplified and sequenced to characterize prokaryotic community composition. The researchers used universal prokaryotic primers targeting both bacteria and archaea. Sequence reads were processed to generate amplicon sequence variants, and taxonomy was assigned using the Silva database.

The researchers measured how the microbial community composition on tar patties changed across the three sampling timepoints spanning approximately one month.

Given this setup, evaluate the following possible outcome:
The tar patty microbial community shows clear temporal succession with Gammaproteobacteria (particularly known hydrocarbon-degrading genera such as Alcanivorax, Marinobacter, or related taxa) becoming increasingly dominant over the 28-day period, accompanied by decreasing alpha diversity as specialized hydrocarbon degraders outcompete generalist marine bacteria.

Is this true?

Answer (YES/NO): NO